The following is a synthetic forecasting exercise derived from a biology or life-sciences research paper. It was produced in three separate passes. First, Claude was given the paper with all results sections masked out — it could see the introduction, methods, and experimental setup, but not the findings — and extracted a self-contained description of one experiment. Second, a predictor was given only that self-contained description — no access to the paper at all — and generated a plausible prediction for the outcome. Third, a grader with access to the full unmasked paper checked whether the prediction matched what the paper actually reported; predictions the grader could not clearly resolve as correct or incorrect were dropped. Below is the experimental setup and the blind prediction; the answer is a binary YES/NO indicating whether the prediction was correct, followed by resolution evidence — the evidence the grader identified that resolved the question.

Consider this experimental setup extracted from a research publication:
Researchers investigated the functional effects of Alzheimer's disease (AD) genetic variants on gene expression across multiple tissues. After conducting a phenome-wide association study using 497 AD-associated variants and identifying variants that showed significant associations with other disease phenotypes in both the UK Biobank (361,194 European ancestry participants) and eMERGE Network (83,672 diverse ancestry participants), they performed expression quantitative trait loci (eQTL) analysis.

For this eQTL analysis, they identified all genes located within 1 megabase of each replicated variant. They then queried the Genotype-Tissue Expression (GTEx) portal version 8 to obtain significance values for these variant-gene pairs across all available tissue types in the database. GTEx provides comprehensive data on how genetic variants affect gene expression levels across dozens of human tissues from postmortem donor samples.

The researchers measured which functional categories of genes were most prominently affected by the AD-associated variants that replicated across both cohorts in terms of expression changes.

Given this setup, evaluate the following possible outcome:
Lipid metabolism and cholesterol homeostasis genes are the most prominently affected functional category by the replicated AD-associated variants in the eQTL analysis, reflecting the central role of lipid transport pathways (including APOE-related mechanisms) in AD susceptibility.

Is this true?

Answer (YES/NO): NO